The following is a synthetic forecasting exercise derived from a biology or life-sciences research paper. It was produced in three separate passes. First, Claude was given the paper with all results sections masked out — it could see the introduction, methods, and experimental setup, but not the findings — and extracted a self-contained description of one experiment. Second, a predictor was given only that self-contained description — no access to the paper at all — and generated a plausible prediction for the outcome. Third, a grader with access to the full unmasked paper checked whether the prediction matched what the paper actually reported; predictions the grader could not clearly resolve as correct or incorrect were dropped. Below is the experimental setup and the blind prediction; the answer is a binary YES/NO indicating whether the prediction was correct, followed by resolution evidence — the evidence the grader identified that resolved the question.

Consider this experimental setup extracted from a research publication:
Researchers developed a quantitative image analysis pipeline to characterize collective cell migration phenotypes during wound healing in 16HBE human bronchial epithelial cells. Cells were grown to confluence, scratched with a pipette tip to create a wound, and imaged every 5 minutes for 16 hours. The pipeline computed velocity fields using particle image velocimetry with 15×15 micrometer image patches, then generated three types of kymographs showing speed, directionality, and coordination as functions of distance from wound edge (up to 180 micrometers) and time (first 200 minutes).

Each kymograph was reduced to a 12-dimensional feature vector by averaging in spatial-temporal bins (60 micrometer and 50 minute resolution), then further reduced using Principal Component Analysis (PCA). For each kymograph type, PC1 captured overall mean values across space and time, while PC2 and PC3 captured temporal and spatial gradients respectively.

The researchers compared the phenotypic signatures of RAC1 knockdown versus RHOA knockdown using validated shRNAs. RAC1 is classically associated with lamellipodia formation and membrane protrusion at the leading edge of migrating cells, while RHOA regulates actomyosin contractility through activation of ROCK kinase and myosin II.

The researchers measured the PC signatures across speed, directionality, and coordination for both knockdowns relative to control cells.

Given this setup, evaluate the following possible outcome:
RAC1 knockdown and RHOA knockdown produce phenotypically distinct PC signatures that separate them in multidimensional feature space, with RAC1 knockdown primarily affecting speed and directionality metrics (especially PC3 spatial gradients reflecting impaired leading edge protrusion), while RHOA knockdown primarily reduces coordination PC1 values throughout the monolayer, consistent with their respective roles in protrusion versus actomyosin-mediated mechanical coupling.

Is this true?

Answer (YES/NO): NO